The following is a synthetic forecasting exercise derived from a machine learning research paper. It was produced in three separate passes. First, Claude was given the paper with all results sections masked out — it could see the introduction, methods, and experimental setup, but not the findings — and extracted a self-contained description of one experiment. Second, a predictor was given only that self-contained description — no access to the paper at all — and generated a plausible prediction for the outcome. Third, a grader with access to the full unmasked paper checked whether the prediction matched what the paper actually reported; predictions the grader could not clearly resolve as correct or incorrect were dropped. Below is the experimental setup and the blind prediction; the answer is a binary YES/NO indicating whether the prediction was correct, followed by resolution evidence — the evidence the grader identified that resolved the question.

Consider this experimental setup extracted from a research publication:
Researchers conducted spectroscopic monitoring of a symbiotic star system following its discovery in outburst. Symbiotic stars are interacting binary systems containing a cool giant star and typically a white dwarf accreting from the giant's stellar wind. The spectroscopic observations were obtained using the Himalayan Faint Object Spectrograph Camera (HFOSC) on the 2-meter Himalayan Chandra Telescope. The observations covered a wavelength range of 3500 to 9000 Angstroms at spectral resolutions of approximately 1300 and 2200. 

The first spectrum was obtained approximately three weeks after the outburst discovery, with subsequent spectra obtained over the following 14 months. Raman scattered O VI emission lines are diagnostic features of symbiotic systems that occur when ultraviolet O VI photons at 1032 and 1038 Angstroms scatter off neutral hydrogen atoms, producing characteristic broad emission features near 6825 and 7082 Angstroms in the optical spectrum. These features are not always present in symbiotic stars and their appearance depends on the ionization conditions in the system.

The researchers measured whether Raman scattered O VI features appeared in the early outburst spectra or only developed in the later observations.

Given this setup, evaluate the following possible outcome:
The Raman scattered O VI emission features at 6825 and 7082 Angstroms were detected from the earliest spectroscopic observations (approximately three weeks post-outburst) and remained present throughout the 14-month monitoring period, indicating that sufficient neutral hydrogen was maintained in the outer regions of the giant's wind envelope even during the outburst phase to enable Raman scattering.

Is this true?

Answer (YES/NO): NO